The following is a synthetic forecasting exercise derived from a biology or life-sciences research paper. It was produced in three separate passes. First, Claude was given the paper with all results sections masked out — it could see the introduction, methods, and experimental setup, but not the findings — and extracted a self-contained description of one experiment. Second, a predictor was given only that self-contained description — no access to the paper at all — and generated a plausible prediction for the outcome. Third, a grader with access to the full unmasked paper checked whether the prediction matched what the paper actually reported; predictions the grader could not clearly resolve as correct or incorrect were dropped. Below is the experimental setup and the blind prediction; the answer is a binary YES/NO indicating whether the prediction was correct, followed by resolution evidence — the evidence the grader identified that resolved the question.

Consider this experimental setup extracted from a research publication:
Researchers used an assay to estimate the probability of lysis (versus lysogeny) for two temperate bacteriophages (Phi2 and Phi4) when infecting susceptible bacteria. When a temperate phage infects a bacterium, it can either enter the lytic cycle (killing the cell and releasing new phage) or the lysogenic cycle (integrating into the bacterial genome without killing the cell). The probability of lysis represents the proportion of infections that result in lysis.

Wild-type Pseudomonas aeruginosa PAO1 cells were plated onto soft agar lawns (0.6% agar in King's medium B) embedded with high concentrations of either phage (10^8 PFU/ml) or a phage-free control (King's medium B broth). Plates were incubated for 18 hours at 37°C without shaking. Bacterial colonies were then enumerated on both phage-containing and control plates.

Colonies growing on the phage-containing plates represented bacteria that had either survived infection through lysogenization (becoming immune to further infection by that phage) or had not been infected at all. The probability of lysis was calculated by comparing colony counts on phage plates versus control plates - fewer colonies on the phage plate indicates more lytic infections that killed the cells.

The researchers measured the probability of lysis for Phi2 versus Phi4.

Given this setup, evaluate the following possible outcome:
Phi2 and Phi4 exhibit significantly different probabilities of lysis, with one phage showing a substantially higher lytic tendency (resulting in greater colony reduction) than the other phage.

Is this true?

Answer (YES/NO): YES